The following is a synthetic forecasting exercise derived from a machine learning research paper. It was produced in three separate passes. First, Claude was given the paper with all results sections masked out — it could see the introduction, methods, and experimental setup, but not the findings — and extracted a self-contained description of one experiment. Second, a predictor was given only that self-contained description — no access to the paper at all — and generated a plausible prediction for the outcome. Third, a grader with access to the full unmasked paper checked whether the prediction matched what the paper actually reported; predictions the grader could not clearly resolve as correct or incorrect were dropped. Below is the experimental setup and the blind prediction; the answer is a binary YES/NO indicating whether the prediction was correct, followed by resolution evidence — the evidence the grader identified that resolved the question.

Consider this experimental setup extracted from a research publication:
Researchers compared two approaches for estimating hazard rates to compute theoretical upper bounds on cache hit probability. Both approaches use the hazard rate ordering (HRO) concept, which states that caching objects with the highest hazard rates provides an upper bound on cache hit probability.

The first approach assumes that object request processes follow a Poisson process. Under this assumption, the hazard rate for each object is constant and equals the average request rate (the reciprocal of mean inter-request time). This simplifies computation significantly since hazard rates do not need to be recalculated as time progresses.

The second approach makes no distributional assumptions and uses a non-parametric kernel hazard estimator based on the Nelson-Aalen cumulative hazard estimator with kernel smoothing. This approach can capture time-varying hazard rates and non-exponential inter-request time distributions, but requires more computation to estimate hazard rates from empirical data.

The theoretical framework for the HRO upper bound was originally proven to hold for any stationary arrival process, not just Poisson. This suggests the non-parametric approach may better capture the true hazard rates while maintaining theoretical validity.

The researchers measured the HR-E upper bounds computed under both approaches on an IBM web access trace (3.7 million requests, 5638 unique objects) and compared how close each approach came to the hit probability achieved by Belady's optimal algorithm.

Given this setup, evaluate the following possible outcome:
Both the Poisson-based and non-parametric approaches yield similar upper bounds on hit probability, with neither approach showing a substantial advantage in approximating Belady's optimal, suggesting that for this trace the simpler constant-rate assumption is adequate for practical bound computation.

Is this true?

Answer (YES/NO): NO